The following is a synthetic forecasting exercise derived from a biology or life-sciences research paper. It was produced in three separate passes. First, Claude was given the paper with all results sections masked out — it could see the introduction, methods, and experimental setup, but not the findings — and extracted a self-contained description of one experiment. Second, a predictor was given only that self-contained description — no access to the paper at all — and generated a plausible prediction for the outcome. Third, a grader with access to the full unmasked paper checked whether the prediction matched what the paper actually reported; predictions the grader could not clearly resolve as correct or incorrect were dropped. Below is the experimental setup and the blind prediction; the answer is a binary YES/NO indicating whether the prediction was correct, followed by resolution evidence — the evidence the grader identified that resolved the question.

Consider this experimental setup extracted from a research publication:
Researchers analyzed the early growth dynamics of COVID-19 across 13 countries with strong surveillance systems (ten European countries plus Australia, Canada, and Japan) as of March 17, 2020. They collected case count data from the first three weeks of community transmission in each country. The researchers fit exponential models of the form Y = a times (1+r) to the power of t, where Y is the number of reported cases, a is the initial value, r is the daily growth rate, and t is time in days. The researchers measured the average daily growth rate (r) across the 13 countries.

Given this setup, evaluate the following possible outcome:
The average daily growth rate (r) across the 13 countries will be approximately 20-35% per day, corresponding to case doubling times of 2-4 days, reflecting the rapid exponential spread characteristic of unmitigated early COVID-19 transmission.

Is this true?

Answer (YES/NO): YES